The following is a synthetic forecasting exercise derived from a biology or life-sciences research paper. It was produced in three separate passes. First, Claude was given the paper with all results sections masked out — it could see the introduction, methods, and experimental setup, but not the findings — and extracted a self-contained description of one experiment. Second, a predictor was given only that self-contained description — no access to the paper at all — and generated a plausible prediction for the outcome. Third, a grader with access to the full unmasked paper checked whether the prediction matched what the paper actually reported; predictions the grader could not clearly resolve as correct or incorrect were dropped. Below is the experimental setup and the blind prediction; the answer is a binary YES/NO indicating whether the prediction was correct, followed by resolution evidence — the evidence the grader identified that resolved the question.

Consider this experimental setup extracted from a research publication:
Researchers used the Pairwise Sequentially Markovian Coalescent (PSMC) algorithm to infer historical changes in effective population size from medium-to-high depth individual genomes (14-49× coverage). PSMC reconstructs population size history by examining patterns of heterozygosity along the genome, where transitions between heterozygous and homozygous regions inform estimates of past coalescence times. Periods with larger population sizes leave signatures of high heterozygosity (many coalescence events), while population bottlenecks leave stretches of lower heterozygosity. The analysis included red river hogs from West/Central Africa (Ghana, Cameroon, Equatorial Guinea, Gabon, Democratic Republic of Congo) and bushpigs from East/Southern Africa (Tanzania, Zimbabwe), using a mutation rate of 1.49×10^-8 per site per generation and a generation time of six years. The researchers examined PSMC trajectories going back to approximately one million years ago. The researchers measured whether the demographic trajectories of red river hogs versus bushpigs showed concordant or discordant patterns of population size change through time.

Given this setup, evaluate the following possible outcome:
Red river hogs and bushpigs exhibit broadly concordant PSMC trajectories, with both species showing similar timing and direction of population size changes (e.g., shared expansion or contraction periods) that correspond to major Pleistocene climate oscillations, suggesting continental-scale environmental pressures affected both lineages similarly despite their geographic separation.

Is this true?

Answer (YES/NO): NO